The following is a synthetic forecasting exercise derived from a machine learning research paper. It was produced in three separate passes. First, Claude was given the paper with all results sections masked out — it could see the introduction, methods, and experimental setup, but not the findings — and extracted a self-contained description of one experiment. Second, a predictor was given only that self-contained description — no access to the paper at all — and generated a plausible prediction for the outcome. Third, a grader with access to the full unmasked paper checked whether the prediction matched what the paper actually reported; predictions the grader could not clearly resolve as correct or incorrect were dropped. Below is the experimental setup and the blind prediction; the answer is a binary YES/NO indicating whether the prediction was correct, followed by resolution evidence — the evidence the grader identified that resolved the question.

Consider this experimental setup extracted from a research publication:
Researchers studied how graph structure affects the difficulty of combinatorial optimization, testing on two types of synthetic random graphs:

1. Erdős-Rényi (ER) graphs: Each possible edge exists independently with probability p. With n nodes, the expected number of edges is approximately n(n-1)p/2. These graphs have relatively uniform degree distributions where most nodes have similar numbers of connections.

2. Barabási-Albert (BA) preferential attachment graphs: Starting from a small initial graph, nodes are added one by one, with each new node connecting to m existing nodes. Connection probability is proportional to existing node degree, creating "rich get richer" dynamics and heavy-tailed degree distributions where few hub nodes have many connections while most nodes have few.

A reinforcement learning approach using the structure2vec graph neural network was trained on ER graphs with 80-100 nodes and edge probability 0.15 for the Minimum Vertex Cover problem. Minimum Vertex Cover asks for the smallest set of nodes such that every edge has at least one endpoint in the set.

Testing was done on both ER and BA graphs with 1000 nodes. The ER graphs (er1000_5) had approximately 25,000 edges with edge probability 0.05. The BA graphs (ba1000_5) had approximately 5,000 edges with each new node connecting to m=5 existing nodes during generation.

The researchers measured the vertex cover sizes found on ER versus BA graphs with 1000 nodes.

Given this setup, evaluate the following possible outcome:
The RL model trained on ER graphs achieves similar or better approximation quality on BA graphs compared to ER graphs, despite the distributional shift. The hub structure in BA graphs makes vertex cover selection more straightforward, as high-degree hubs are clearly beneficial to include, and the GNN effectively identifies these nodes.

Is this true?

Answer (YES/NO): NO